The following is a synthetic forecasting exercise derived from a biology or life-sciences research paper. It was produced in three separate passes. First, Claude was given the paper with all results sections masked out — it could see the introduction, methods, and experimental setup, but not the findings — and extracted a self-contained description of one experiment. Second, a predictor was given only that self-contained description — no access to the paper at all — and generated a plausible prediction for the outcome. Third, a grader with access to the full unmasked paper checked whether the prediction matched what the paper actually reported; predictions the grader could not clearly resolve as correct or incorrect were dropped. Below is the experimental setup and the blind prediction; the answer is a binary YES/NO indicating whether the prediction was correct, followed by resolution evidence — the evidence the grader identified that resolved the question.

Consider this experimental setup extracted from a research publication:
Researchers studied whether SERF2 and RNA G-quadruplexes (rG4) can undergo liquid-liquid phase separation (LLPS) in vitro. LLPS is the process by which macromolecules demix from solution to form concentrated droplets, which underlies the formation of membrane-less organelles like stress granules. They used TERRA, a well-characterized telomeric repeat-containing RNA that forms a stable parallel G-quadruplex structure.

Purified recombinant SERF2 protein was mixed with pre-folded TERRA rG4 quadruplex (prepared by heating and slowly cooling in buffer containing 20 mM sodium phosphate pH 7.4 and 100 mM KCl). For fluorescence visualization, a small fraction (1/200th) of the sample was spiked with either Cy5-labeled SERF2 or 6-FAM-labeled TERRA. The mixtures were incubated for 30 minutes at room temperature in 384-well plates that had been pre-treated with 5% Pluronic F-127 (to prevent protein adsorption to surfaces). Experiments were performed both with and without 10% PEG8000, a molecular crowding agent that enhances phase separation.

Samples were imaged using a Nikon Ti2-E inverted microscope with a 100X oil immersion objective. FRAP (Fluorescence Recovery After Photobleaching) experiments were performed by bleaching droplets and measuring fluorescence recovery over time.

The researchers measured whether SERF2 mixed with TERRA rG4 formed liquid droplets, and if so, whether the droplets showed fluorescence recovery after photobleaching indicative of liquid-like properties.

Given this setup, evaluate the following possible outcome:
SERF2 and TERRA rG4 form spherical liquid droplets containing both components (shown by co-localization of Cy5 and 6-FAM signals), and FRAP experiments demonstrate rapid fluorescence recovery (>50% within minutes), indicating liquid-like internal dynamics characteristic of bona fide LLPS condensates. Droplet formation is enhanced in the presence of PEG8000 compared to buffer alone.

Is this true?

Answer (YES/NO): NO